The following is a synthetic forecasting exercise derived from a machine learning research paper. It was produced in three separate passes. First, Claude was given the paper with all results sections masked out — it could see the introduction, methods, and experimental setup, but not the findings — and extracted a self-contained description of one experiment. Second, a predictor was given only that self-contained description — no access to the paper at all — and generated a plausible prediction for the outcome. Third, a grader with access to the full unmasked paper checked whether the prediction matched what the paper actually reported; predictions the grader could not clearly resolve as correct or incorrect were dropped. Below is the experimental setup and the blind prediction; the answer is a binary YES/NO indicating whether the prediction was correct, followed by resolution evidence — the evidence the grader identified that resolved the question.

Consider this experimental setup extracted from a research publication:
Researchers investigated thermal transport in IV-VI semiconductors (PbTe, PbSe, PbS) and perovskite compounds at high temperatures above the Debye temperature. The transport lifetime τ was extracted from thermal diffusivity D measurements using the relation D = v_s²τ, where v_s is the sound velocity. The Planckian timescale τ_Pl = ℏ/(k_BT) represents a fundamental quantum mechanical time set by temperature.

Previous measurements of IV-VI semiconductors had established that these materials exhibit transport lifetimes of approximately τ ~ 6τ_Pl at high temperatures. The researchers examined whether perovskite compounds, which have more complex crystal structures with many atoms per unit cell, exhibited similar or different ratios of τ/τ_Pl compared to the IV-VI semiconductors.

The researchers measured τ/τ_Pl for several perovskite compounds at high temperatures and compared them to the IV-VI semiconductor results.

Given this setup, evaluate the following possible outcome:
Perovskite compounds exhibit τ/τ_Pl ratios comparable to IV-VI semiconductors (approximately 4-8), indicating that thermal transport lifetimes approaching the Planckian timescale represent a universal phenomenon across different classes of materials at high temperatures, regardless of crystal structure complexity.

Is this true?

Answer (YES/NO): NO